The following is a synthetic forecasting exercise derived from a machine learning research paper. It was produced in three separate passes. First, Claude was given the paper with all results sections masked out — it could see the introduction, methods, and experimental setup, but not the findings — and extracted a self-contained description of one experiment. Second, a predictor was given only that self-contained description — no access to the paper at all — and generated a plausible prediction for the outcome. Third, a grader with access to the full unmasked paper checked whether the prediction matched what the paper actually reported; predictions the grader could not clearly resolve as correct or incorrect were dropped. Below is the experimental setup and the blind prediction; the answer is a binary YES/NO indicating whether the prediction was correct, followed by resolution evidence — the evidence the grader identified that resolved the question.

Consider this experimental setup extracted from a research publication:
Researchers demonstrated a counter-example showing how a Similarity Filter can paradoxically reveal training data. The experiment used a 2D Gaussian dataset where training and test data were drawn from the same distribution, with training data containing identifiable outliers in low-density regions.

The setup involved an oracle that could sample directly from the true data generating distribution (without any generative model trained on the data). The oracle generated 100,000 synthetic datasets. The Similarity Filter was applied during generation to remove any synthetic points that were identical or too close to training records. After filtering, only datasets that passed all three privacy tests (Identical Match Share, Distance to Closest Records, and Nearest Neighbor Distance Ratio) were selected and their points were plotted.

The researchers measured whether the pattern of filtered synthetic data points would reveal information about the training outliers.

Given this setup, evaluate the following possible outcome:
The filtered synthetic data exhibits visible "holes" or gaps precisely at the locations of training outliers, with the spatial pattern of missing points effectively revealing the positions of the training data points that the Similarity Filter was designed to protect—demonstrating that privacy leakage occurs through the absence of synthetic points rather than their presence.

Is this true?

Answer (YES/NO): YES